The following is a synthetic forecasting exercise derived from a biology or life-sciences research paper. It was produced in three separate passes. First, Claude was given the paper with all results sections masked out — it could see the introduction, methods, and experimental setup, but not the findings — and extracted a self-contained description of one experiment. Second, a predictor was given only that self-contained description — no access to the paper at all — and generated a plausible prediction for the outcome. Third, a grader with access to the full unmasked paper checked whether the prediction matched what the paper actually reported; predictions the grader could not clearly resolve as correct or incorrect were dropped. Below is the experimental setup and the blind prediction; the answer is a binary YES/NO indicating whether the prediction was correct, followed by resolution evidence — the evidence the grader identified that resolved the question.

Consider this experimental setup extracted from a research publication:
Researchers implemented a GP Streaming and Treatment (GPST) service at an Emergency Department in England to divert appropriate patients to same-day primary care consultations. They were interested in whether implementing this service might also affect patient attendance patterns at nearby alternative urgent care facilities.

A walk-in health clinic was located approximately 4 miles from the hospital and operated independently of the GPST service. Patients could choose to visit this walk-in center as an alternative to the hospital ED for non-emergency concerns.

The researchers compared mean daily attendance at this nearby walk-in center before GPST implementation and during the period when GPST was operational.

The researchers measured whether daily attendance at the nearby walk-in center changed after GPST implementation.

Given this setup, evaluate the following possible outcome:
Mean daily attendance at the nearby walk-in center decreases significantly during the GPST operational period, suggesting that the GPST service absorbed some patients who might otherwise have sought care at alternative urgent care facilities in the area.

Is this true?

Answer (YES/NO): NO